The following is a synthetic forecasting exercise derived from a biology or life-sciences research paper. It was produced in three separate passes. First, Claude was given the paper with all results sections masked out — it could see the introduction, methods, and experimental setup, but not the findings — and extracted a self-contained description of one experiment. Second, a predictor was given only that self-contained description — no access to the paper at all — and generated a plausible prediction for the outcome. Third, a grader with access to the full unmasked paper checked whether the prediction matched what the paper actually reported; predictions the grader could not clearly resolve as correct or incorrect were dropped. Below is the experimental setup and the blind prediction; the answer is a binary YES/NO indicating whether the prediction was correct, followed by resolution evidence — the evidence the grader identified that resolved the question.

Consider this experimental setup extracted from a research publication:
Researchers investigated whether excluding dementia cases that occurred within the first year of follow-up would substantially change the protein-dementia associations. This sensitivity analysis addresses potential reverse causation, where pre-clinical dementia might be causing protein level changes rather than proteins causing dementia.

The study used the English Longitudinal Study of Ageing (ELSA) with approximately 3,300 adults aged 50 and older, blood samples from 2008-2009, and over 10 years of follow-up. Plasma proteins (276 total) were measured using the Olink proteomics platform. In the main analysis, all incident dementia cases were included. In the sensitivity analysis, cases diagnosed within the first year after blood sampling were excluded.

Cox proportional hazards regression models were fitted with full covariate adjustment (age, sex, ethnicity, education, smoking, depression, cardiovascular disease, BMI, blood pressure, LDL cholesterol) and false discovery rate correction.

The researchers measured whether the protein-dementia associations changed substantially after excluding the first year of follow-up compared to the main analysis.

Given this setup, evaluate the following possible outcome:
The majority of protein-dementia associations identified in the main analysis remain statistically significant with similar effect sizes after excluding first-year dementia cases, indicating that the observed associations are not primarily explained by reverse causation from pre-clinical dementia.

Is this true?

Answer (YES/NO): YES